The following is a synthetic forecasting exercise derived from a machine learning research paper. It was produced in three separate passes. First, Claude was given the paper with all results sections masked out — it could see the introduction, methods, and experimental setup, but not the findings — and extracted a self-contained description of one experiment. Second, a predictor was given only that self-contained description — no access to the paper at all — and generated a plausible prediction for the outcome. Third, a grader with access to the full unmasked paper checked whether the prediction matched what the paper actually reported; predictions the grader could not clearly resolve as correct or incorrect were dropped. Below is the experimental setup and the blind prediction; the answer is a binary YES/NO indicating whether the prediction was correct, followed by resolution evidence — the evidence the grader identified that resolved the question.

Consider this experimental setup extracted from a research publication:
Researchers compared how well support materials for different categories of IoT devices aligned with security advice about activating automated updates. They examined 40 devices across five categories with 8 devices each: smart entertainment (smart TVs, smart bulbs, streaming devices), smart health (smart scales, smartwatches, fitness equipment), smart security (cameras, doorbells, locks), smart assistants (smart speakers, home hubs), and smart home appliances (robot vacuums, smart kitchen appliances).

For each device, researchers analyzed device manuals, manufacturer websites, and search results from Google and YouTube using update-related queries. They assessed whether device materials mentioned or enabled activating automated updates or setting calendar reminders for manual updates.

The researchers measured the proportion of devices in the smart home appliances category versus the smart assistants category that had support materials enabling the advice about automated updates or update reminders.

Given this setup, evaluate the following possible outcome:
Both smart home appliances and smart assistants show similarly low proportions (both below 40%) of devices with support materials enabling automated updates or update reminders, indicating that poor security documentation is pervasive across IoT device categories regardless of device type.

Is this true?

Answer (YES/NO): NO